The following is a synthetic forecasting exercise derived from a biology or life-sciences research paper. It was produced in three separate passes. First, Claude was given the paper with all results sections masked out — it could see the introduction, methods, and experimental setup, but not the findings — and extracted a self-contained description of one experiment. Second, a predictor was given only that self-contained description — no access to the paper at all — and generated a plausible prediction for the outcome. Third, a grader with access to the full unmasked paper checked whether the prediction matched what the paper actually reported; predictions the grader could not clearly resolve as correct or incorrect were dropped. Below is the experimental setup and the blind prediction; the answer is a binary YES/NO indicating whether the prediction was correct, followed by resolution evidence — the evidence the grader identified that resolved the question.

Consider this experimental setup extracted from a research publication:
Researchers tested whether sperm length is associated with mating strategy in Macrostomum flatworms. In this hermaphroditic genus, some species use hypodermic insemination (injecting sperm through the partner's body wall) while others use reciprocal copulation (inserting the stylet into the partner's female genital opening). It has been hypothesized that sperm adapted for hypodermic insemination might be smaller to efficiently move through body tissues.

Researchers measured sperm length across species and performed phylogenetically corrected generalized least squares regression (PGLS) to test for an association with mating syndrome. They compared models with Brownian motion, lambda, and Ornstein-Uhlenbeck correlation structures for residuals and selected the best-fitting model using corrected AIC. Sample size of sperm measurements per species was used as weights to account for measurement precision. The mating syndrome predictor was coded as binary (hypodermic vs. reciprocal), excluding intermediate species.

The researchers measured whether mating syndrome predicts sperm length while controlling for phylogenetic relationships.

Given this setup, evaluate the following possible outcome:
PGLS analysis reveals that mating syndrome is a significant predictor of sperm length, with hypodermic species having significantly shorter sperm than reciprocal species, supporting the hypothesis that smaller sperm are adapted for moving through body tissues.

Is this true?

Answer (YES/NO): YES